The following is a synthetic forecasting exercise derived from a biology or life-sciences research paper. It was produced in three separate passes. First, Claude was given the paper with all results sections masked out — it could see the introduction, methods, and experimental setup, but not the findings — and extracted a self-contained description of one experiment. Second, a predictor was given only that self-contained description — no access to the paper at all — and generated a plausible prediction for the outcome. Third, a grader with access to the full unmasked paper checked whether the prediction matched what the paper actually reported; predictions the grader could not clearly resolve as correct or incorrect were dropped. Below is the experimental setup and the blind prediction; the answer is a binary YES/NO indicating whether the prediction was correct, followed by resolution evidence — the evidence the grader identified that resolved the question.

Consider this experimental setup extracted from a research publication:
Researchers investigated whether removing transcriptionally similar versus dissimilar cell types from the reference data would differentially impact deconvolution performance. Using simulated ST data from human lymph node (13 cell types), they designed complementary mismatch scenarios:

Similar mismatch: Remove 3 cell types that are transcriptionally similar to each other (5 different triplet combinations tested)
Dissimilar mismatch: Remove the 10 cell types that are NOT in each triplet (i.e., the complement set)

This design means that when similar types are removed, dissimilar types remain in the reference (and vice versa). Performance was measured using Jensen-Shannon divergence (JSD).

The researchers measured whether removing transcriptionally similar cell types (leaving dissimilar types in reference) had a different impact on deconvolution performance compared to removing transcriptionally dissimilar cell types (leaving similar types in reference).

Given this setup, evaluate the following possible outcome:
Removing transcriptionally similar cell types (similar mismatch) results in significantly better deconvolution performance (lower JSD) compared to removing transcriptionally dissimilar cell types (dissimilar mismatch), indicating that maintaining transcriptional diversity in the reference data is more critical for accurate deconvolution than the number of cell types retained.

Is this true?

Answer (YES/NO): NO